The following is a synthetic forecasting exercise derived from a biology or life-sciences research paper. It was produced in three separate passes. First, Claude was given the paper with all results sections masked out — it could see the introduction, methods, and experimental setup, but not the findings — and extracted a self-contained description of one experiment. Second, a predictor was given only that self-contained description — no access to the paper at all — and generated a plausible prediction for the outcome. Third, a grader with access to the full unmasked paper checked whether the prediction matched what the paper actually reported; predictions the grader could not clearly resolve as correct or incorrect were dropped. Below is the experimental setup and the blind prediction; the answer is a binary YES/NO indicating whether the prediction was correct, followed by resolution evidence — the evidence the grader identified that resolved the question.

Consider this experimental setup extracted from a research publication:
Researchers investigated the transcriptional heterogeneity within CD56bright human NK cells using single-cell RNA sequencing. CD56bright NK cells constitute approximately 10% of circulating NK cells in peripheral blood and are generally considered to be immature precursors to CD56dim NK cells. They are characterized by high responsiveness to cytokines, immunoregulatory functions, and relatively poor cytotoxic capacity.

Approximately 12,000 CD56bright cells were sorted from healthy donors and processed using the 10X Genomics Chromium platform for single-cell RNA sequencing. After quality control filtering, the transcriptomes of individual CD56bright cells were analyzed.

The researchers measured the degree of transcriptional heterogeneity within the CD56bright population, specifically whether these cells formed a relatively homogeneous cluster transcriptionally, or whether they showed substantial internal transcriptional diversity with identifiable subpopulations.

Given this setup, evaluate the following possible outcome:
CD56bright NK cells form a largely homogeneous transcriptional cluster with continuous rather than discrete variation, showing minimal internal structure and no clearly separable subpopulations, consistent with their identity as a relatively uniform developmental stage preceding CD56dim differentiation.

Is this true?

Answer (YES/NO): NO